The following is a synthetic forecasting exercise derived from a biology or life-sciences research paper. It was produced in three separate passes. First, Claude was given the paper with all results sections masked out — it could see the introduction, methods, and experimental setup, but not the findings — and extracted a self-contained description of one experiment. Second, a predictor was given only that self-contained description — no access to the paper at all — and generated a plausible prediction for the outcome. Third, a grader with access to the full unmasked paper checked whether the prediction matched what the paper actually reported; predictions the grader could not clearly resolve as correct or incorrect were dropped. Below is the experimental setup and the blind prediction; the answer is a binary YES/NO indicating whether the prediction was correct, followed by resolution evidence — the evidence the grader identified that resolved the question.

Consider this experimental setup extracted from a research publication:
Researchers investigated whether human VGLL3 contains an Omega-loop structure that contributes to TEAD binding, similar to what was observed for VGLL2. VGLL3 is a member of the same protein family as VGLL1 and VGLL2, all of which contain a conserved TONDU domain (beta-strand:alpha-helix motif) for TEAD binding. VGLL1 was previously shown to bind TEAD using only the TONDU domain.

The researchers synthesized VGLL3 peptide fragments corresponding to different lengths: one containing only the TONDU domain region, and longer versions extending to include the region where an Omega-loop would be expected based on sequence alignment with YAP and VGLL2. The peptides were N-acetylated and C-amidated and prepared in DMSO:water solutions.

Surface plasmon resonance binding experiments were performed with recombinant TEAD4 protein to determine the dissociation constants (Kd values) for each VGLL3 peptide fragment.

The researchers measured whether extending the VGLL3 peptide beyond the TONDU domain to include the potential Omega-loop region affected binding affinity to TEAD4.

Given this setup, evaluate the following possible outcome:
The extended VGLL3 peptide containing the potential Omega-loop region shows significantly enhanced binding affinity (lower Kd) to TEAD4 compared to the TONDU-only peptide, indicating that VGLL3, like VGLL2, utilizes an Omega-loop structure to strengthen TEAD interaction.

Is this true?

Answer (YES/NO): NO